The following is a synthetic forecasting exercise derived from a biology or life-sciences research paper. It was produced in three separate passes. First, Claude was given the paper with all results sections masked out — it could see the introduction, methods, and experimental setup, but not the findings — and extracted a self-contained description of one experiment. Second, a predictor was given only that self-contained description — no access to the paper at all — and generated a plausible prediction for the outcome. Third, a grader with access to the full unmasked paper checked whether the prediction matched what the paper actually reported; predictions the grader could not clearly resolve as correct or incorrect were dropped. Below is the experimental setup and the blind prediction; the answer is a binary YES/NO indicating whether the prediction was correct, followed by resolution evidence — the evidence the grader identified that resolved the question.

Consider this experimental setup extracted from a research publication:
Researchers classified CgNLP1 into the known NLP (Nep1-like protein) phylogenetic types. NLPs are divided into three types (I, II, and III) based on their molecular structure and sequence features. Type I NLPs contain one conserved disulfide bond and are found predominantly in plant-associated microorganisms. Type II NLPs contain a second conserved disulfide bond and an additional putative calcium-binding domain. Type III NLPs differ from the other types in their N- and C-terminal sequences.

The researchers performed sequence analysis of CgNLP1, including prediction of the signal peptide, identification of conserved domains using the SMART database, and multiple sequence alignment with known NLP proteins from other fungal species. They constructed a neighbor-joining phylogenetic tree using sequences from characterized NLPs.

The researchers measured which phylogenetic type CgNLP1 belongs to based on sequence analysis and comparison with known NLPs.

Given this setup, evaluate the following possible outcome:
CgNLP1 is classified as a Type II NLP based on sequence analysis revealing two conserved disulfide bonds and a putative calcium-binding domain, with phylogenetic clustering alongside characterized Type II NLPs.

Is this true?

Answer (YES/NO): NO